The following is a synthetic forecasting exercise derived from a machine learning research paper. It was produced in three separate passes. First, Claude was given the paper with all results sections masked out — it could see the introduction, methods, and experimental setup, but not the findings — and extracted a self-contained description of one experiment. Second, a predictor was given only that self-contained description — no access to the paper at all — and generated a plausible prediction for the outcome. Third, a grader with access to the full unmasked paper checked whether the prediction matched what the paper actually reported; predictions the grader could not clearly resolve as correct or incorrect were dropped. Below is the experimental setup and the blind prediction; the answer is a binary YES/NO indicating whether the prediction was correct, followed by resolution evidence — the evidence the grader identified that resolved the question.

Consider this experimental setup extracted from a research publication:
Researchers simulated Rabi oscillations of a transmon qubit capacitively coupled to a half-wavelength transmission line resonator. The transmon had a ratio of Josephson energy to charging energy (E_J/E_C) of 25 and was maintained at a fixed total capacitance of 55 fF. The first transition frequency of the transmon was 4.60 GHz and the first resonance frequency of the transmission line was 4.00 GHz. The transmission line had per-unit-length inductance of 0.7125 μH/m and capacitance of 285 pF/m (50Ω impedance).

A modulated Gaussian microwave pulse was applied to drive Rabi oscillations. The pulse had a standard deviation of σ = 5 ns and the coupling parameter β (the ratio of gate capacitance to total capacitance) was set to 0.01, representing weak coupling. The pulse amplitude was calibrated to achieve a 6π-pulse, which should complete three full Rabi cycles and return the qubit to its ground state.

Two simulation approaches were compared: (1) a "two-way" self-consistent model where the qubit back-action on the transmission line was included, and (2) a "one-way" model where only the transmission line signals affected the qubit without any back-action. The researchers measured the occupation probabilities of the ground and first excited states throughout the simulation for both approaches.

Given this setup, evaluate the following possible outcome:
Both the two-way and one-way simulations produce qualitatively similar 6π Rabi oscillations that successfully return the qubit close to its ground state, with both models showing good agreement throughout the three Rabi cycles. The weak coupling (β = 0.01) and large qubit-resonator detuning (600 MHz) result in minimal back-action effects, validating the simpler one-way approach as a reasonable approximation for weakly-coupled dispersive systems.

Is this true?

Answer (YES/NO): YES